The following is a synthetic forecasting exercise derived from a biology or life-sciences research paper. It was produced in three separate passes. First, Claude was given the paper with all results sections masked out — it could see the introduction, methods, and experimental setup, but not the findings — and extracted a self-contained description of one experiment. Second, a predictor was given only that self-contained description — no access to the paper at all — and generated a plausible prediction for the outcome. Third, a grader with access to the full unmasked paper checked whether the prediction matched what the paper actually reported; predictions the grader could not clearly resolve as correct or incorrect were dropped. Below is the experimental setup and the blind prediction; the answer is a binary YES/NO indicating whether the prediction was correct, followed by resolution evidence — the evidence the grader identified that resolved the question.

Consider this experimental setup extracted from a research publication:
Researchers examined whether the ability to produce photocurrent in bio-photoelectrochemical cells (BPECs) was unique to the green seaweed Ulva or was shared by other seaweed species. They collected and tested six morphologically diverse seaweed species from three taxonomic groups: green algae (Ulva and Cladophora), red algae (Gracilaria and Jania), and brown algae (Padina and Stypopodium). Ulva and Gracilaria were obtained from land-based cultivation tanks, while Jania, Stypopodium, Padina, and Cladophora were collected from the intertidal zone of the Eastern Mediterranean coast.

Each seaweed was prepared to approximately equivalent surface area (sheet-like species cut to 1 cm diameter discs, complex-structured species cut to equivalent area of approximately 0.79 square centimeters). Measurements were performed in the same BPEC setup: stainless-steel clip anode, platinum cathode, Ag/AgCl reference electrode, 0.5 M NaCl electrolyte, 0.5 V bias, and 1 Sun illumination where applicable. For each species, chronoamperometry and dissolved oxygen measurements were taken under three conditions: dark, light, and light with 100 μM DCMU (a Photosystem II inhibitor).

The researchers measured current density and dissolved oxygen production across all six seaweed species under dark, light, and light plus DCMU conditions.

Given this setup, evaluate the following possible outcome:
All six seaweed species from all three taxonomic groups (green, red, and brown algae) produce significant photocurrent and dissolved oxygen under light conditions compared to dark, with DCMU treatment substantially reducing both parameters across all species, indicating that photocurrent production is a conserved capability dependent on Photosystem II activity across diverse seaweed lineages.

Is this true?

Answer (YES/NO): YES